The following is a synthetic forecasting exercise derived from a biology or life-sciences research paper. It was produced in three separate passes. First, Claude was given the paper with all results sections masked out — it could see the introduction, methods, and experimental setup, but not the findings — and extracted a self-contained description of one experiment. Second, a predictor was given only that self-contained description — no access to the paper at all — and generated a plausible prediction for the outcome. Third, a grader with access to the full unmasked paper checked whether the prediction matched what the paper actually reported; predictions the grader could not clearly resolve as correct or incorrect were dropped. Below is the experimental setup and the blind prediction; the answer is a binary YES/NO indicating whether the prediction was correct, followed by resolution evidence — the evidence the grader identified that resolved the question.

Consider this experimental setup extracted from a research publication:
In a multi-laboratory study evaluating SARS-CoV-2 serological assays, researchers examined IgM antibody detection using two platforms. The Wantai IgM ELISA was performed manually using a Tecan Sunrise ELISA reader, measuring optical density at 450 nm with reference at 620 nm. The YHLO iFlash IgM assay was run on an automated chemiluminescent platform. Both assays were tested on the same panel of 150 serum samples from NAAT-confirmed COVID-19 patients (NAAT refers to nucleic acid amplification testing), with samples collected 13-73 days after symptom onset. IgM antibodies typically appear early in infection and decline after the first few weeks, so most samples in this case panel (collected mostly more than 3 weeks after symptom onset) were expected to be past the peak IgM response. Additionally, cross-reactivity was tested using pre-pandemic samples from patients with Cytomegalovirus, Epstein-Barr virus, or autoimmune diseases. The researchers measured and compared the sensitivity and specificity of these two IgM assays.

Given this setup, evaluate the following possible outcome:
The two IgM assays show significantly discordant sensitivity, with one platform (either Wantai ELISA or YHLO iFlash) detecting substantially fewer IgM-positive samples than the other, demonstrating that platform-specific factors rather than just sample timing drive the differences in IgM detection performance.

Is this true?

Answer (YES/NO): YES